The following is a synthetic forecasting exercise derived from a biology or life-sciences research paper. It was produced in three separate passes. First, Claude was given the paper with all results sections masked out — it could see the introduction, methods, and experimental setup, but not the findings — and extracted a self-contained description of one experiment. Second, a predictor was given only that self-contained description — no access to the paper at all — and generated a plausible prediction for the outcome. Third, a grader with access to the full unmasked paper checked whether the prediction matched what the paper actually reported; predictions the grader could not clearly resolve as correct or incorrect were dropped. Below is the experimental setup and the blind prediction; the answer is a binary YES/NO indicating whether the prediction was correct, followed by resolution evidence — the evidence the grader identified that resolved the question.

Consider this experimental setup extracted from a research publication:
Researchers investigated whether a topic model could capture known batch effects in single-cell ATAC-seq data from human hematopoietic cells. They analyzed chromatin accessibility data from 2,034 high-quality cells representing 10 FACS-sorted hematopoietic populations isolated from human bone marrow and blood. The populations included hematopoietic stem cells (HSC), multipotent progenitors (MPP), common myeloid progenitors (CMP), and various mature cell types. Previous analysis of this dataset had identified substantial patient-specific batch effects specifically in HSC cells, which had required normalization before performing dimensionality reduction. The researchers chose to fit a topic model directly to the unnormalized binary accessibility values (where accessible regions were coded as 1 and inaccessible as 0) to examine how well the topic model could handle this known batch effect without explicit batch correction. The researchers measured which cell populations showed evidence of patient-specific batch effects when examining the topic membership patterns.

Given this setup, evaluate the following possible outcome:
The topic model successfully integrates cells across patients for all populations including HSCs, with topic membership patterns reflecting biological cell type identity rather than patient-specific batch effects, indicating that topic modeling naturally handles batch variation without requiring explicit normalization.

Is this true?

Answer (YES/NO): NO